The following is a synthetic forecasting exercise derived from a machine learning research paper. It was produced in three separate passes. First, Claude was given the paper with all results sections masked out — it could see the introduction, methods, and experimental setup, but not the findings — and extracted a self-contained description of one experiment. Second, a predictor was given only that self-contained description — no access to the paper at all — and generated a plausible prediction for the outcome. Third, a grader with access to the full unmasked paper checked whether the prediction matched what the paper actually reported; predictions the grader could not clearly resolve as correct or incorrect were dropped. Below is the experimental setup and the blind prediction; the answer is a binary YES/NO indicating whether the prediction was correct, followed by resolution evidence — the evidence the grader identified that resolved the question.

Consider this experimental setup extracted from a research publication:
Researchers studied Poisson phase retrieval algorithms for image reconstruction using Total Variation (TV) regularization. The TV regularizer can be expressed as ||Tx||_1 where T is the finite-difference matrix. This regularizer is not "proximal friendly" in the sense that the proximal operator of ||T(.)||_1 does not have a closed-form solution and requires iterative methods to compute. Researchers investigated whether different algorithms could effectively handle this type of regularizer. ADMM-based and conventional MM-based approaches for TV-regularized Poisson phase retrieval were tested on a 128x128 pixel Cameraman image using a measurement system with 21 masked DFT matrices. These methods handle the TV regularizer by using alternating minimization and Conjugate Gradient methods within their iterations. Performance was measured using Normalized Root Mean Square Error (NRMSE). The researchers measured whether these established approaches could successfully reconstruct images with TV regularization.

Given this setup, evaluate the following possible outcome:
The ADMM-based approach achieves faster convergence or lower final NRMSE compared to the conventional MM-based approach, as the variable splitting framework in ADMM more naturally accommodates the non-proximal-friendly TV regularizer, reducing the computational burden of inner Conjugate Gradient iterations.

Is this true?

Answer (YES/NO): NO